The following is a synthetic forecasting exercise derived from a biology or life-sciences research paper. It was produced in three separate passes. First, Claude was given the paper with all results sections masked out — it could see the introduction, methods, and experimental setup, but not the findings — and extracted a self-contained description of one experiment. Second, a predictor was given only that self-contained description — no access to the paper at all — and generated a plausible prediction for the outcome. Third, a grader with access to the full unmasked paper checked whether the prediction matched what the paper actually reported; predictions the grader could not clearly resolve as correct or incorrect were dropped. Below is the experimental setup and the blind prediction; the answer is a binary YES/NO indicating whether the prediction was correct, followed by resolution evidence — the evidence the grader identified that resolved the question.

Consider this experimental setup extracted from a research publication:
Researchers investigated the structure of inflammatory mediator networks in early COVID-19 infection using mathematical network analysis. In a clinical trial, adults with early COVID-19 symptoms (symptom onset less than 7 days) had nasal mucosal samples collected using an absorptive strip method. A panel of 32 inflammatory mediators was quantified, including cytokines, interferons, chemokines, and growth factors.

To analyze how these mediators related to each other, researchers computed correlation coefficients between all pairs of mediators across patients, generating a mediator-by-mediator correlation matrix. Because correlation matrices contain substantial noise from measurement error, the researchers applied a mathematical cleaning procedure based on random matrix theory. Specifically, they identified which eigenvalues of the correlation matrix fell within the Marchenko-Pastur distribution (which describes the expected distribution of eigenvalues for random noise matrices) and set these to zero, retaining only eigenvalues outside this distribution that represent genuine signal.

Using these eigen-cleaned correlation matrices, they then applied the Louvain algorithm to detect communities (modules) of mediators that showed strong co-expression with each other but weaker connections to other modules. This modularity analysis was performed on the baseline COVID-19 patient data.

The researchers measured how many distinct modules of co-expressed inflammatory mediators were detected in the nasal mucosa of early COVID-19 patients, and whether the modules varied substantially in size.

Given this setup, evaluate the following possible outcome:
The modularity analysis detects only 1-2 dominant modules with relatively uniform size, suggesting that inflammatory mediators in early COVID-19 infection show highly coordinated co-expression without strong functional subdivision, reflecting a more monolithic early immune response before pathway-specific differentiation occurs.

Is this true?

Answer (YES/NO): NO